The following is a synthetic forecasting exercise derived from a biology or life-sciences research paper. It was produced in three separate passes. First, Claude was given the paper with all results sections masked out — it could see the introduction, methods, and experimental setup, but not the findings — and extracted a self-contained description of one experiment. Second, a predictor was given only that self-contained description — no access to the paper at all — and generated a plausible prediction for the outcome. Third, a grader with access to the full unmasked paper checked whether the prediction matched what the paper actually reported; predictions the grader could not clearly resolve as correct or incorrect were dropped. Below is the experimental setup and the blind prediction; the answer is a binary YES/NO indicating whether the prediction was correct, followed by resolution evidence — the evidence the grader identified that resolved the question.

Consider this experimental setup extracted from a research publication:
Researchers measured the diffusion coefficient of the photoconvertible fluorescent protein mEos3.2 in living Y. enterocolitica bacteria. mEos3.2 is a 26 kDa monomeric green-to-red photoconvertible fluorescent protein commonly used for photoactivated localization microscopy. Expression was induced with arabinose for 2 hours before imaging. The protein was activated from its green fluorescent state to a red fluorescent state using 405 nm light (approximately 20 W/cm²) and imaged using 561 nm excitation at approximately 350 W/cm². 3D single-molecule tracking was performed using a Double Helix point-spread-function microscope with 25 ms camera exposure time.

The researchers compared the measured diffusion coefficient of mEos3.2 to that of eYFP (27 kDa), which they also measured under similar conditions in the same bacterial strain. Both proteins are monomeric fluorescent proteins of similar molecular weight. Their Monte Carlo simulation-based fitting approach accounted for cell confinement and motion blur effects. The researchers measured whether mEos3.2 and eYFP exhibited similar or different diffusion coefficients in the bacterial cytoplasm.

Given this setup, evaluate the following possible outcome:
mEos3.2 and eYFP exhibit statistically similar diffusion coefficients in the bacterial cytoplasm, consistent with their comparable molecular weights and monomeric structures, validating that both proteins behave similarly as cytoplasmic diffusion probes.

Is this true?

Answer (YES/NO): NO